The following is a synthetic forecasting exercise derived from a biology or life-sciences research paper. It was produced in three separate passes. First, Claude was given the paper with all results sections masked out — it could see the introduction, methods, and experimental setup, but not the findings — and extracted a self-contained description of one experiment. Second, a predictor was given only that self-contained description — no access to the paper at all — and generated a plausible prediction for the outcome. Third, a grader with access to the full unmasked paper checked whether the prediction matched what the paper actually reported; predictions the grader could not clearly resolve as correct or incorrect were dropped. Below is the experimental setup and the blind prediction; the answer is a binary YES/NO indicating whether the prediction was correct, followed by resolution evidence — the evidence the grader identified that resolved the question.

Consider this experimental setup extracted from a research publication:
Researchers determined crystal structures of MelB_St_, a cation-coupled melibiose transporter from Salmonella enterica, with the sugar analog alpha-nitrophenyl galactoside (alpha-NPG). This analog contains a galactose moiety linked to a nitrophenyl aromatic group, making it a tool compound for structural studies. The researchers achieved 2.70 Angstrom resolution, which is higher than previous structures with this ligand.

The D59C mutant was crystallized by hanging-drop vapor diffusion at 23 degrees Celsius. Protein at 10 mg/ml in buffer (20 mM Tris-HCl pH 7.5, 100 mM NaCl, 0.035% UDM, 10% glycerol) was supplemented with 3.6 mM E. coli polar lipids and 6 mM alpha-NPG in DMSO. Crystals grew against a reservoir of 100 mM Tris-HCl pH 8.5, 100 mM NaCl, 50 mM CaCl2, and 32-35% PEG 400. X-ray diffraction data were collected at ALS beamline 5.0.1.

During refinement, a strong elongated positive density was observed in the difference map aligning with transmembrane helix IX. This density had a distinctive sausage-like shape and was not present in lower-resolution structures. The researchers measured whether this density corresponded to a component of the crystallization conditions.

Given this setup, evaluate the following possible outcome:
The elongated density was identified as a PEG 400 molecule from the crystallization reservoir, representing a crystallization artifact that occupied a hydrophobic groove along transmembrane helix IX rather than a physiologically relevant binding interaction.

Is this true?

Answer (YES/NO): YES